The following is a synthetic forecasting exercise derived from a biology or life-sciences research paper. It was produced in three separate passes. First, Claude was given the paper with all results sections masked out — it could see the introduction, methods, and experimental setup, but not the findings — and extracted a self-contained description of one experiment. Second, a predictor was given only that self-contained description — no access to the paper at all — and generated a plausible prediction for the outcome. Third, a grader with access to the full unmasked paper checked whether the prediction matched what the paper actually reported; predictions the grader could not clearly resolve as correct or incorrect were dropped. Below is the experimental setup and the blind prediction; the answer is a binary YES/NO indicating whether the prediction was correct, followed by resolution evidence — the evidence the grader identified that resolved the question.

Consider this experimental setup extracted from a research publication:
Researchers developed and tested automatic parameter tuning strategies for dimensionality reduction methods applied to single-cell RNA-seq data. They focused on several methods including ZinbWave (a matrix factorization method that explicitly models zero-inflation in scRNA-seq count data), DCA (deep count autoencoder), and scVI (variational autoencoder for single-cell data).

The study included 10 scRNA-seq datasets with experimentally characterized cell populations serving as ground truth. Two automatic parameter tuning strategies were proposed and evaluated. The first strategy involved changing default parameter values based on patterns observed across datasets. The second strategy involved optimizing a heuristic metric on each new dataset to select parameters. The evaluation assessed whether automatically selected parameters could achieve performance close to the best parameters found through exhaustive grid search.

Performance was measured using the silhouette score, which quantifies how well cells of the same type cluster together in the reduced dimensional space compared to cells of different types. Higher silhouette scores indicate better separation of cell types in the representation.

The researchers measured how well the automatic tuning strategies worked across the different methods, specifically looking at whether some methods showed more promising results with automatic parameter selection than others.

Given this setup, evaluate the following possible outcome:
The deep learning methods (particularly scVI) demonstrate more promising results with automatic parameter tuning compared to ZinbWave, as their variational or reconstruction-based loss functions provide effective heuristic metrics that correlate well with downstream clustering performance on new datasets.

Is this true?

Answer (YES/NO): NO